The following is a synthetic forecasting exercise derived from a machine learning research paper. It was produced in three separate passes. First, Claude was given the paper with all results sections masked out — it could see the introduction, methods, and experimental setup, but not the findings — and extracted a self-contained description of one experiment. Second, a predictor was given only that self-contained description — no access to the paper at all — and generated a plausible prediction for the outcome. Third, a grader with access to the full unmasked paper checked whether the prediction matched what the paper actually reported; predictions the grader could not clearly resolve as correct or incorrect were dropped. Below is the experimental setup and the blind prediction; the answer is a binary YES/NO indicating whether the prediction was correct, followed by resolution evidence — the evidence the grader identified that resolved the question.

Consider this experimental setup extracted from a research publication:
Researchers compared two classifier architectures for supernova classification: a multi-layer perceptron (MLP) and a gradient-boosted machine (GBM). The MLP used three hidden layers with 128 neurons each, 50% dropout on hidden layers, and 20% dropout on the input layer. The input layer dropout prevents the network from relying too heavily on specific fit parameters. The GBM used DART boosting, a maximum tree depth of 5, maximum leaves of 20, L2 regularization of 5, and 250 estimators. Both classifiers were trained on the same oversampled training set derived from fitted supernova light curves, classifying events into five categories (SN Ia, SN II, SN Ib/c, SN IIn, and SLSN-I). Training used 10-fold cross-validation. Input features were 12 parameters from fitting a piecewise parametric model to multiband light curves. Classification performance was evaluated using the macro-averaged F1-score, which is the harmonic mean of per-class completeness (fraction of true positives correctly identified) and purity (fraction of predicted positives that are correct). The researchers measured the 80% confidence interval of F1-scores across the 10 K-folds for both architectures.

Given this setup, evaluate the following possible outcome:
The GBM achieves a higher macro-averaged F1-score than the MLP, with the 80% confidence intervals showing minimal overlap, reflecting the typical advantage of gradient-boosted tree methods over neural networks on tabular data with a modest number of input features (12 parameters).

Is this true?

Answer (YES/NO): NO